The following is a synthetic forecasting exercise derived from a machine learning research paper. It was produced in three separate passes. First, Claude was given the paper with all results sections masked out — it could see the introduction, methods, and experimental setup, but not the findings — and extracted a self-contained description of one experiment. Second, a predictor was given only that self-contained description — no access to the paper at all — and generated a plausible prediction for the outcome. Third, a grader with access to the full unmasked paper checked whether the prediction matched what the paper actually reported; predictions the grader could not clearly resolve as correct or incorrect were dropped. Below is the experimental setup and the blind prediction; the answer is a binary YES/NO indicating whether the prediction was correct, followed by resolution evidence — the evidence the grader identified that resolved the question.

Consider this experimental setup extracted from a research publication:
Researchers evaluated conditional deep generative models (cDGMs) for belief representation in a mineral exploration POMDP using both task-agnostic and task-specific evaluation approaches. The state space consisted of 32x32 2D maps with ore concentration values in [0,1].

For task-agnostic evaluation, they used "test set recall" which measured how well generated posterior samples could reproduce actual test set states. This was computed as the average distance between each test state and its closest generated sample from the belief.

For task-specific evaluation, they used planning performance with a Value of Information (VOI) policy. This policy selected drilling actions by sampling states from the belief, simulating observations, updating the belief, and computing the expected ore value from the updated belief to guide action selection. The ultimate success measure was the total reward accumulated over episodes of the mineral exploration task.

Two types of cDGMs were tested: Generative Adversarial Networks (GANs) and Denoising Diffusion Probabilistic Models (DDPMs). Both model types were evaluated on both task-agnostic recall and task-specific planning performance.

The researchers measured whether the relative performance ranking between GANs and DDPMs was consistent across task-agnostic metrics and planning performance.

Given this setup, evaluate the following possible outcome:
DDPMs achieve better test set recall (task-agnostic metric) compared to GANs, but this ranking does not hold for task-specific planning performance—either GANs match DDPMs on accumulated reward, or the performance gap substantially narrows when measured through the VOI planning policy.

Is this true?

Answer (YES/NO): NO